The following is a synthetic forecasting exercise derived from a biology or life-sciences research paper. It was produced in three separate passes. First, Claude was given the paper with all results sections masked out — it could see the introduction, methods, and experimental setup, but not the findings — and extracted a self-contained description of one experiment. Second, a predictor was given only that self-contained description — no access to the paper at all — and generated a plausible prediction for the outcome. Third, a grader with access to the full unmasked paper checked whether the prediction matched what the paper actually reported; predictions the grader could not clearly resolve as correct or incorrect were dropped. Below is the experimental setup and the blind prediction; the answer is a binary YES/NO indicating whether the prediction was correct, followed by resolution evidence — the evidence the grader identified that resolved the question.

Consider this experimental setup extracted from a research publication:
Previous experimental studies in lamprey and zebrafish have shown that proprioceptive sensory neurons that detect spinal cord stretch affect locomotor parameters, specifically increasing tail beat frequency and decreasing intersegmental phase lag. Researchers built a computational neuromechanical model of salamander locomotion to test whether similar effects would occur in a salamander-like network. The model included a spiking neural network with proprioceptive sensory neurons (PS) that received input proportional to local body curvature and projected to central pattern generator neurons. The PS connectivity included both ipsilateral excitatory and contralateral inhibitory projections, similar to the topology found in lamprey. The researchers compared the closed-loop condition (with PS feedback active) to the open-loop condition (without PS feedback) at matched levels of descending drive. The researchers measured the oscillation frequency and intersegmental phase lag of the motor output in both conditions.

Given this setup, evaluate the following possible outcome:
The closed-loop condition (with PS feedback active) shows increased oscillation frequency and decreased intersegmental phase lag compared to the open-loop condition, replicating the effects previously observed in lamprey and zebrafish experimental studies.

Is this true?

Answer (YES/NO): YES